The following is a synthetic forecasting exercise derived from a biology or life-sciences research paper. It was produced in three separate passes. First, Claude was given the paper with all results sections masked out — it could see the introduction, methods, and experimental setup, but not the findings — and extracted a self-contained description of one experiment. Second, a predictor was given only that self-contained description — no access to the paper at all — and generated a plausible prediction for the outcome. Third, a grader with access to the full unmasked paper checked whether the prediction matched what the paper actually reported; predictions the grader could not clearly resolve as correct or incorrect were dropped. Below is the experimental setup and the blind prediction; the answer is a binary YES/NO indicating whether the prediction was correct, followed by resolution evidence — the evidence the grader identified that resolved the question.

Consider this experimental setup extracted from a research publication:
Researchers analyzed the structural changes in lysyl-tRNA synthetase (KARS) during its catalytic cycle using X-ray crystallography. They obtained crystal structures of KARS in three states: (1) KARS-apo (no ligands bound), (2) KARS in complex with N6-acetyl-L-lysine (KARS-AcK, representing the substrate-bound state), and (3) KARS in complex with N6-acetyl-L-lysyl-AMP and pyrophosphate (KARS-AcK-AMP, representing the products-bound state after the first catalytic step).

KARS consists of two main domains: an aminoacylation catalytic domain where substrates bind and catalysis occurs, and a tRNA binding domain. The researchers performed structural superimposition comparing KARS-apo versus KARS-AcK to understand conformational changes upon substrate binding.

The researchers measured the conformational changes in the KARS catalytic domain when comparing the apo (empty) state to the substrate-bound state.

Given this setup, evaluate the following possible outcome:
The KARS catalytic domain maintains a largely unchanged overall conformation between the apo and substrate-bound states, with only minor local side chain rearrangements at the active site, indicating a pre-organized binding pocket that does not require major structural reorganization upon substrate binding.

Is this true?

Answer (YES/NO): NO